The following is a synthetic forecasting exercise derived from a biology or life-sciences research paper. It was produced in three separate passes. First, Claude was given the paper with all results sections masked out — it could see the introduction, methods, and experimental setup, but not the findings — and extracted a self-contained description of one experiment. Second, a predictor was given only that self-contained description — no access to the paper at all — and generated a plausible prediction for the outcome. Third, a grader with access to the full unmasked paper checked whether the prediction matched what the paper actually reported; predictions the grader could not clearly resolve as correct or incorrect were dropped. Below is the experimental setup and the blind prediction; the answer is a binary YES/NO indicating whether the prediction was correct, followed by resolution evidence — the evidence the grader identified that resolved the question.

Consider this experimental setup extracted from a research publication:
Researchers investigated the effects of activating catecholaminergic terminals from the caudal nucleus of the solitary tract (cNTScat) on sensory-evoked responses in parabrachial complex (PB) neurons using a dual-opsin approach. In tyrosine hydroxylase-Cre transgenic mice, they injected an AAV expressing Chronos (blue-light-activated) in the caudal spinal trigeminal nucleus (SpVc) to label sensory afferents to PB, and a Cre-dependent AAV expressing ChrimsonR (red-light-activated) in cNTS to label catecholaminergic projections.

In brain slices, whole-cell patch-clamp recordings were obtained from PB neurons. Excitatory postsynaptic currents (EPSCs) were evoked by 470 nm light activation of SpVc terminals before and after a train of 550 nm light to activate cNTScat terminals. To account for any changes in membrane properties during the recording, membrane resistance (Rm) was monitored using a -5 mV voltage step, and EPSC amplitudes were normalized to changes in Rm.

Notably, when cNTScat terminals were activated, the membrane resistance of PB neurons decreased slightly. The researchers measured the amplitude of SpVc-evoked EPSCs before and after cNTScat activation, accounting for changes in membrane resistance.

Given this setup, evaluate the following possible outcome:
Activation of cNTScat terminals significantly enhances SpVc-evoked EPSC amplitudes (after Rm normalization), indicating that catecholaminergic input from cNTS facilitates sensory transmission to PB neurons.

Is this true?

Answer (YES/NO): YES